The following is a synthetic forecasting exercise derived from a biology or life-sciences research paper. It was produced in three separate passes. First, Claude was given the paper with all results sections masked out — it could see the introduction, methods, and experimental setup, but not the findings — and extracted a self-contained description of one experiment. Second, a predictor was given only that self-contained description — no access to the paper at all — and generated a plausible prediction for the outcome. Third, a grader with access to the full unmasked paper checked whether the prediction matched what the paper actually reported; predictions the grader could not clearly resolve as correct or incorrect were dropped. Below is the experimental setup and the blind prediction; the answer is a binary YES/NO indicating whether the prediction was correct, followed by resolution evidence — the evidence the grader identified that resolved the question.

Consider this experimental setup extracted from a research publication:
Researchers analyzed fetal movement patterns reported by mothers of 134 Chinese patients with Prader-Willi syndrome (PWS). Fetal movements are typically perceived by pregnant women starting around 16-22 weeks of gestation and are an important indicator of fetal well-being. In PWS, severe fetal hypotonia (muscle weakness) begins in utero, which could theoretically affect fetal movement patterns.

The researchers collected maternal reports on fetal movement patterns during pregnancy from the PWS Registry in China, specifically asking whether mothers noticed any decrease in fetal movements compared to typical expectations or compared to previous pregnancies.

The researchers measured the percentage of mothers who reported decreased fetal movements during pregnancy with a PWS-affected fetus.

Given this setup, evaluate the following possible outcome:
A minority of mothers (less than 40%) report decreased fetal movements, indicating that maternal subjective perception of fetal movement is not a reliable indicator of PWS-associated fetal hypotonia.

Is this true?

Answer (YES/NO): NO